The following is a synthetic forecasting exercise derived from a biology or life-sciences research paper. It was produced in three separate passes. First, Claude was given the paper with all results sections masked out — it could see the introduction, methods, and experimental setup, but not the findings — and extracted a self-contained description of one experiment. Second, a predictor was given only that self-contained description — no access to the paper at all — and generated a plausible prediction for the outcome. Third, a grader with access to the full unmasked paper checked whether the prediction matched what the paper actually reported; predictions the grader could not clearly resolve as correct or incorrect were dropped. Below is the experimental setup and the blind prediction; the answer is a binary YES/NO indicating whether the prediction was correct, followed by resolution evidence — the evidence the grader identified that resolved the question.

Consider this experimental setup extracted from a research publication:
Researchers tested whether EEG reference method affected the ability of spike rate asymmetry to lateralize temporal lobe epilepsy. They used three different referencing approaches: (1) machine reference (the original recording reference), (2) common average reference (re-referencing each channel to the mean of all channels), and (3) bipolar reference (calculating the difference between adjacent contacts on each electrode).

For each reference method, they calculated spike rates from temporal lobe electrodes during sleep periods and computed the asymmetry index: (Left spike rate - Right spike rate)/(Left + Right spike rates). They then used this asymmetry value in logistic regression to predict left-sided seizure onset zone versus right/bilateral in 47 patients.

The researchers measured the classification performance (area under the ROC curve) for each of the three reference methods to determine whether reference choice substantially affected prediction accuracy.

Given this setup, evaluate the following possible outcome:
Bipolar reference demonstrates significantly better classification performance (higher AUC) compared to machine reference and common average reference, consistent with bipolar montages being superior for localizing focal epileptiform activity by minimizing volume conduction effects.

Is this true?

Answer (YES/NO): NO